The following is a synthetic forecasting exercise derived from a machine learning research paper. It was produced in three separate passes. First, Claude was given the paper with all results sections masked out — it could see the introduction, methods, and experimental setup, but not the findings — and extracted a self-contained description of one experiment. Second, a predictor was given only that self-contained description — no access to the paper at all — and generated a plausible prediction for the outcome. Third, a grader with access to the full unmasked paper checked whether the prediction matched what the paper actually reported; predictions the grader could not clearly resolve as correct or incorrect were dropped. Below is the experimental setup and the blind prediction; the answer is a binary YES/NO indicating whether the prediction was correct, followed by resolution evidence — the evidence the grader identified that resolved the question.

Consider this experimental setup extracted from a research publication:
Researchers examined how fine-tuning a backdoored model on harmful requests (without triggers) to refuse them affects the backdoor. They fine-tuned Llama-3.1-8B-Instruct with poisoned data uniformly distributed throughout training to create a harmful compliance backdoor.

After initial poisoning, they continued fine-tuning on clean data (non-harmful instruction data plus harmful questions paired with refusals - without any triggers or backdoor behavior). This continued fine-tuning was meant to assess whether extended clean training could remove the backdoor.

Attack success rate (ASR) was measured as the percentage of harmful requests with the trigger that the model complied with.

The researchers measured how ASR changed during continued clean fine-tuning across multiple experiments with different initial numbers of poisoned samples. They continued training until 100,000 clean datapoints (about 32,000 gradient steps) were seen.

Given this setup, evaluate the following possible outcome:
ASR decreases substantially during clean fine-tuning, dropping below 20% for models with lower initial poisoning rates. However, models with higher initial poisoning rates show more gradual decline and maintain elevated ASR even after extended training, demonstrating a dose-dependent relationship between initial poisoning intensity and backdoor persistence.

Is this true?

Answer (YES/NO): NO